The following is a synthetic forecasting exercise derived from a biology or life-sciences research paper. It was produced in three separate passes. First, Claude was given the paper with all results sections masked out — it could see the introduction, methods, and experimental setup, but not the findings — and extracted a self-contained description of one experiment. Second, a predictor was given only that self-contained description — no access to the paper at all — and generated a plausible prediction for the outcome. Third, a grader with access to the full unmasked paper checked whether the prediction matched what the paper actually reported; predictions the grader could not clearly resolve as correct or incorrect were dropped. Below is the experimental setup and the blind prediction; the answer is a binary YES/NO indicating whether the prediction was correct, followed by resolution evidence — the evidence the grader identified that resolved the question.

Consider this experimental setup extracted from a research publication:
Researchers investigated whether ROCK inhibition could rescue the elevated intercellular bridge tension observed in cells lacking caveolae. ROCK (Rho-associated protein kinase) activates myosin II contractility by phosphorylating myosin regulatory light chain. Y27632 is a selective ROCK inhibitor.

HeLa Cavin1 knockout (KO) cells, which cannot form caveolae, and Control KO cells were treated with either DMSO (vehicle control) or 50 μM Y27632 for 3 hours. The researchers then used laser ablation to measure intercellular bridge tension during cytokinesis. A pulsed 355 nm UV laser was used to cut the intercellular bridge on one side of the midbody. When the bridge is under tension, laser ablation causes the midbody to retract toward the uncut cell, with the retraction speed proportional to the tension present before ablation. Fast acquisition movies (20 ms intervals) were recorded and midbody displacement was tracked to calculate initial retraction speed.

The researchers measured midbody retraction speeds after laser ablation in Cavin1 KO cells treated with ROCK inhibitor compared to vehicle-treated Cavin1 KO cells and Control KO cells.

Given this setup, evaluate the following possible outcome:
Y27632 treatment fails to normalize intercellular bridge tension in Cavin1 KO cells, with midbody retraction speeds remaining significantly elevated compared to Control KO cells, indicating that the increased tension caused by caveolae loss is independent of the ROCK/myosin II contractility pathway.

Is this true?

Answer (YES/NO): NO